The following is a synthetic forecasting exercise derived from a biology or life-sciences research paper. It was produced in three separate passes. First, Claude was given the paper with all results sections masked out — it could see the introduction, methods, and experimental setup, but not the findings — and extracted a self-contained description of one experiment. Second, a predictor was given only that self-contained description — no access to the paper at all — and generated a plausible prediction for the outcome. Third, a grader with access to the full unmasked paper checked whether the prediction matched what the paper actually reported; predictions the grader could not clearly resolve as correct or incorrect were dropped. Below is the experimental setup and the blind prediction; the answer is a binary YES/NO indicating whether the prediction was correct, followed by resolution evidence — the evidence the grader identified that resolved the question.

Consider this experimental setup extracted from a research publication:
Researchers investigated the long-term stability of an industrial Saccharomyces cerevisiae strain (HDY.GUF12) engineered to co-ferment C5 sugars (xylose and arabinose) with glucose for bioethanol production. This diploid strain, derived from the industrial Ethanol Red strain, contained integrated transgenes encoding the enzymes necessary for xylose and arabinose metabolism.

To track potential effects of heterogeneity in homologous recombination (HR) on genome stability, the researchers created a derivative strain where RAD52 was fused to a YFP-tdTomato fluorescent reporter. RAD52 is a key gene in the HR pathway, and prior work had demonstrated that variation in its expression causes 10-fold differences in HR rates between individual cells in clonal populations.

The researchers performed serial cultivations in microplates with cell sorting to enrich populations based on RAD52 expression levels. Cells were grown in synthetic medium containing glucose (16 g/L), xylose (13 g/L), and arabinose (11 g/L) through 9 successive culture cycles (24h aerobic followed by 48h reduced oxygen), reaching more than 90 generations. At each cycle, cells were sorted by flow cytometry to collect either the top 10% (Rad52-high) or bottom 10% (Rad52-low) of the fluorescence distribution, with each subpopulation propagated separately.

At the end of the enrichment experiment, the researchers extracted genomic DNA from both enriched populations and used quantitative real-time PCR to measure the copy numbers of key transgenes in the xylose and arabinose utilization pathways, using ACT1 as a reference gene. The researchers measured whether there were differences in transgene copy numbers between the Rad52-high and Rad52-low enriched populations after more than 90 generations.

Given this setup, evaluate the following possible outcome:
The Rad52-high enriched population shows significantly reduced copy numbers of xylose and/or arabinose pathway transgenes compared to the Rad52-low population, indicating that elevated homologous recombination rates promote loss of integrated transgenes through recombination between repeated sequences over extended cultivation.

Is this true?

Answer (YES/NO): NO